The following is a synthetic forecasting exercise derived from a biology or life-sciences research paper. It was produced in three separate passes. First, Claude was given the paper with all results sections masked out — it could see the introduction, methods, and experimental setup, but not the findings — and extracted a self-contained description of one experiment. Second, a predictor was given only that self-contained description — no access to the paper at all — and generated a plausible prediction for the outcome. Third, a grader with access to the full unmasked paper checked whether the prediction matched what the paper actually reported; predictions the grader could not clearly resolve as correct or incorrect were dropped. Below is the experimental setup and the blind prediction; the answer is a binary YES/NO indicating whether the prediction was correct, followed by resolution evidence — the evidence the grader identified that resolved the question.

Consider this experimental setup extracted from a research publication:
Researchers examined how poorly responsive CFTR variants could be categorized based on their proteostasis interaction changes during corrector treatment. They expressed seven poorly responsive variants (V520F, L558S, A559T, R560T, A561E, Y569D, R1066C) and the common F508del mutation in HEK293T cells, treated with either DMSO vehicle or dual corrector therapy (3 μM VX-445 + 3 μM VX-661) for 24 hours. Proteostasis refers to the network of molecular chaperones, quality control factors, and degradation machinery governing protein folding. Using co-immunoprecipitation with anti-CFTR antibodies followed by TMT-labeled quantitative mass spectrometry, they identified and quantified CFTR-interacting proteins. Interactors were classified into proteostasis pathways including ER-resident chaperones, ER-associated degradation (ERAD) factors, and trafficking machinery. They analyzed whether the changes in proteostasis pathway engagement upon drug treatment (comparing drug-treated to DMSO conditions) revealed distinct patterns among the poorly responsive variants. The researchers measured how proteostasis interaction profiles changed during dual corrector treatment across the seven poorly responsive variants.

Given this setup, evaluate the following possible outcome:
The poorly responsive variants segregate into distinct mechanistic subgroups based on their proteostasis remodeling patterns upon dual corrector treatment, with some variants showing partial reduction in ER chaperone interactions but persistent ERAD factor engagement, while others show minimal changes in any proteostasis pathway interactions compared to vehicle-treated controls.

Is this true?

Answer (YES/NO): NO